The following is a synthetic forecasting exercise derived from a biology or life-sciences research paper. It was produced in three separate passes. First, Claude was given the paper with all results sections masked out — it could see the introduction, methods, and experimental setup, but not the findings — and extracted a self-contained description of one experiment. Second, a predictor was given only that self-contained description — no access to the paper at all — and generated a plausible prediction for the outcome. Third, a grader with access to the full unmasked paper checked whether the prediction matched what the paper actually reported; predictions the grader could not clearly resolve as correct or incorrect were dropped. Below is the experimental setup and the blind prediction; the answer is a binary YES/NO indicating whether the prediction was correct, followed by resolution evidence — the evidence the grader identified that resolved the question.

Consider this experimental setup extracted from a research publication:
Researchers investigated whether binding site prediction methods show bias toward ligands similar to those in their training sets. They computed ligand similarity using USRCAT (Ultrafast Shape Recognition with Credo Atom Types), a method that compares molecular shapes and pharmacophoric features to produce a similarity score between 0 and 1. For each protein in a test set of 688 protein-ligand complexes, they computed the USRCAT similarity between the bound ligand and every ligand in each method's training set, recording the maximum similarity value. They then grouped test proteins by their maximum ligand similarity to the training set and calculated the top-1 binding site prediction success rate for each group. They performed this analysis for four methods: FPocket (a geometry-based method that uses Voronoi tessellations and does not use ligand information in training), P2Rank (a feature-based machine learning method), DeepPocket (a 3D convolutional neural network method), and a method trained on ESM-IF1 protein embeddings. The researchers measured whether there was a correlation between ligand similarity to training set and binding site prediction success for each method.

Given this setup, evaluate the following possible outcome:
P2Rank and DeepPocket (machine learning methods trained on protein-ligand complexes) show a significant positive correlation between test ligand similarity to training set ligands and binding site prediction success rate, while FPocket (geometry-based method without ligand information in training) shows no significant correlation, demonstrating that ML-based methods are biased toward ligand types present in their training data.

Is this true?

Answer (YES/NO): NO